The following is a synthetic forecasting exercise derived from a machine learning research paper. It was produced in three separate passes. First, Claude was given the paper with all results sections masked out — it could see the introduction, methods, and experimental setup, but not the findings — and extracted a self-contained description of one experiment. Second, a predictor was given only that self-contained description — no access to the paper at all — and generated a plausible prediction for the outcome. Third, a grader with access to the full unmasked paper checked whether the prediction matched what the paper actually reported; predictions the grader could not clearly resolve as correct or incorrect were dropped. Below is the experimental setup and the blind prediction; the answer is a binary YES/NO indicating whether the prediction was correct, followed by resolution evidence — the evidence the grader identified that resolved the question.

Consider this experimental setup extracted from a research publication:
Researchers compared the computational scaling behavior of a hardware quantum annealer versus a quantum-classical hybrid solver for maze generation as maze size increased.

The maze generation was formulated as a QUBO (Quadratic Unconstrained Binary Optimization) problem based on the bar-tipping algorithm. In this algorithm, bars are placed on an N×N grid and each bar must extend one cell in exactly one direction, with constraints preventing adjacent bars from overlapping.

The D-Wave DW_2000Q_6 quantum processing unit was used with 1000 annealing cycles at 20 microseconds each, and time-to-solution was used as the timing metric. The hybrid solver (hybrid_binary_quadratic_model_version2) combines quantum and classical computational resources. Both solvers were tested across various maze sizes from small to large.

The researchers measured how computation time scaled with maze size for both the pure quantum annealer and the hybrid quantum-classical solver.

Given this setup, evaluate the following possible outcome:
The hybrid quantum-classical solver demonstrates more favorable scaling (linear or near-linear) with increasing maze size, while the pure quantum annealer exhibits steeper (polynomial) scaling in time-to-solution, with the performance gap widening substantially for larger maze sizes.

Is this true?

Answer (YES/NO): NO